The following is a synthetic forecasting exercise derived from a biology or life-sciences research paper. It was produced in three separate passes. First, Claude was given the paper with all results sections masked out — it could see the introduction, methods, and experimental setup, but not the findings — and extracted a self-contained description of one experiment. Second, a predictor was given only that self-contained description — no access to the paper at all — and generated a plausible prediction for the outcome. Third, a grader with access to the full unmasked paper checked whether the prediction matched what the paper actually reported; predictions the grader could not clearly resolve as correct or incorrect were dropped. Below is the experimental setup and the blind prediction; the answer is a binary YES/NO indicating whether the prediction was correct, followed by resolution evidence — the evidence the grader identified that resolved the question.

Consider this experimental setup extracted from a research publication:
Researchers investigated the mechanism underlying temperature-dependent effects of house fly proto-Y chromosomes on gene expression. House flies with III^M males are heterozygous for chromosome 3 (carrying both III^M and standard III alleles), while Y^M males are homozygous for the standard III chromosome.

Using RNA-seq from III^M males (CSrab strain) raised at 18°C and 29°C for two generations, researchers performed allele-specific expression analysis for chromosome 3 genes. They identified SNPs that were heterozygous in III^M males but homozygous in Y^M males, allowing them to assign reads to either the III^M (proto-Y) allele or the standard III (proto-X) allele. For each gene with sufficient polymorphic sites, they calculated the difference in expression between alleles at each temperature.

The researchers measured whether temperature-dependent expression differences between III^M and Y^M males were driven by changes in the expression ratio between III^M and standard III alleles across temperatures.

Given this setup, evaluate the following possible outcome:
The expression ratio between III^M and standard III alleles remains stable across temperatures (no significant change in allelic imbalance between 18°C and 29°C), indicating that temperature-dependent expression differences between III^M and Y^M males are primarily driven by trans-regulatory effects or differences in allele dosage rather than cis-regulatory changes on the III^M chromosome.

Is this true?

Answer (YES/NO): YES